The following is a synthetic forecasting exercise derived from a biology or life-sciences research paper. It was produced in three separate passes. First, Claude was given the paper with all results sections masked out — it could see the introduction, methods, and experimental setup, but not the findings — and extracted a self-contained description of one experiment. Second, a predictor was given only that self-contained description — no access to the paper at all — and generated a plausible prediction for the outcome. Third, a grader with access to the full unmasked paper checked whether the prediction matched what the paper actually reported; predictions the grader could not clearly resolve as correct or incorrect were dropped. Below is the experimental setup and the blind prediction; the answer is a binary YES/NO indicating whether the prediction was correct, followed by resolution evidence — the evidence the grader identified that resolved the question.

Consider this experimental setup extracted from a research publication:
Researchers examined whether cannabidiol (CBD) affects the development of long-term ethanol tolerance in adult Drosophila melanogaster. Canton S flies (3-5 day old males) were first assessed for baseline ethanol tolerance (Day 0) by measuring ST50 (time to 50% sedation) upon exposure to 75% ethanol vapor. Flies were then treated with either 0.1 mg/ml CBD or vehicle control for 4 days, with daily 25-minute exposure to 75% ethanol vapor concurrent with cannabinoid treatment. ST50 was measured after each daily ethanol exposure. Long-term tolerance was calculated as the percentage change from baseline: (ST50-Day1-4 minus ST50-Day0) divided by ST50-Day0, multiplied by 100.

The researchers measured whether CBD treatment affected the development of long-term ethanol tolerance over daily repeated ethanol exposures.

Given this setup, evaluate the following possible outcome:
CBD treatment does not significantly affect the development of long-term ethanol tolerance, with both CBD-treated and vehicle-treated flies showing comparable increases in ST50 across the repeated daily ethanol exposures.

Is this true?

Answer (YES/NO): NO